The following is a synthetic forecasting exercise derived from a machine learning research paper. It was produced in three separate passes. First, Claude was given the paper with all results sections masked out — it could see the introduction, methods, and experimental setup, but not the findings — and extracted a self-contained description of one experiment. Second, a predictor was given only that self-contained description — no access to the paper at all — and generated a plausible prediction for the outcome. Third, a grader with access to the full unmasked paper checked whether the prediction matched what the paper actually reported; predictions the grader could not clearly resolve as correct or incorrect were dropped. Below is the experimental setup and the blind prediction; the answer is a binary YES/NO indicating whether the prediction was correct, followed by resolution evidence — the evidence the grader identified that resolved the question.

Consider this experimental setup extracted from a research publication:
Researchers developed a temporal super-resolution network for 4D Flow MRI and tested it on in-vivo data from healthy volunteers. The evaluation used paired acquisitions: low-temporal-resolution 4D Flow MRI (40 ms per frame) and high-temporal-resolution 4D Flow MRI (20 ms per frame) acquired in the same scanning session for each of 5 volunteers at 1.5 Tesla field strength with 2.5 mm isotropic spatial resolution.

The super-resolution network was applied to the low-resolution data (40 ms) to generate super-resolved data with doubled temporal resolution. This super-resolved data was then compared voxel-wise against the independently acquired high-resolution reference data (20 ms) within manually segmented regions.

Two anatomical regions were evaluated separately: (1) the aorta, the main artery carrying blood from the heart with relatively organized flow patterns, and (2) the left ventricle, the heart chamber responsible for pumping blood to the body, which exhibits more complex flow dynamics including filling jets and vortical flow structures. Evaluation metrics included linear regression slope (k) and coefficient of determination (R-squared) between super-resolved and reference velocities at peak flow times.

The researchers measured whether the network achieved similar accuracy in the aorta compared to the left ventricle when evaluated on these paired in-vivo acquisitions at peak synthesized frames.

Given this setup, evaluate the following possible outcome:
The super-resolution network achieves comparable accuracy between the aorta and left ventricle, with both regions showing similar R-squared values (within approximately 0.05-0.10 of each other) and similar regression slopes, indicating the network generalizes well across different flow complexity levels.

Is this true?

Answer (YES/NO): NO